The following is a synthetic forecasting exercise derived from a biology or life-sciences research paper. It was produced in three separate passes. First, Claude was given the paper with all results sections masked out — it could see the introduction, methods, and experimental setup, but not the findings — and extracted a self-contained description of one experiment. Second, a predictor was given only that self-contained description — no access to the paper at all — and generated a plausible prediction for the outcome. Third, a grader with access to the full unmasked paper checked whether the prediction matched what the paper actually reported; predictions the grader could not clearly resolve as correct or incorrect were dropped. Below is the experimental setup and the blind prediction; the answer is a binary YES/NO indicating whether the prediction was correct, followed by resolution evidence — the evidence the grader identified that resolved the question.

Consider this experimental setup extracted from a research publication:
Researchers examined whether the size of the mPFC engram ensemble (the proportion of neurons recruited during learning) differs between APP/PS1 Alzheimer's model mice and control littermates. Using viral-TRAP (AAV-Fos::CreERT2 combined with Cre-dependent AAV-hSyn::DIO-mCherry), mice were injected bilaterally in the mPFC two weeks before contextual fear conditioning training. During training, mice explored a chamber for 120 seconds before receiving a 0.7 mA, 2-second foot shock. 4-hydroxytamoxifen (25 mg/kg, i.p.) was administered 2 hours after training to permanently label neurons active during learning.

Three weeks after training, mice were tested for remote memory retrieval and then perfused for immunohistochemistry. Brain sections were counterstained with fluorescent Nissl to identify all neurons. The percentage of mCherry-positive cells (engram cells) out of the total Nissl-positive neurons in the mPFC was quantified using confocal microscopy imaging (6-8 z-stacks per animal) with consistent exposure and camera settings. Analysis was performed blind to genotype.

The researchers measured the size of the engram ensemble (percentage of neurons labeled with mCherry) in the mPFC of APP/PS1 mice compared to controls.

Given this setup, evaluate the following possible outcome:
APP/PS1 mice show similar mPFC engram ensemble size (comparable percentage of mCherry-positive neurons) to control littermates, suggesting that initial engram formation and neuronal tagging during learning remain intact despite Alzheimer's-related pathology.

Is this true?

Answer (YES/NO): YES